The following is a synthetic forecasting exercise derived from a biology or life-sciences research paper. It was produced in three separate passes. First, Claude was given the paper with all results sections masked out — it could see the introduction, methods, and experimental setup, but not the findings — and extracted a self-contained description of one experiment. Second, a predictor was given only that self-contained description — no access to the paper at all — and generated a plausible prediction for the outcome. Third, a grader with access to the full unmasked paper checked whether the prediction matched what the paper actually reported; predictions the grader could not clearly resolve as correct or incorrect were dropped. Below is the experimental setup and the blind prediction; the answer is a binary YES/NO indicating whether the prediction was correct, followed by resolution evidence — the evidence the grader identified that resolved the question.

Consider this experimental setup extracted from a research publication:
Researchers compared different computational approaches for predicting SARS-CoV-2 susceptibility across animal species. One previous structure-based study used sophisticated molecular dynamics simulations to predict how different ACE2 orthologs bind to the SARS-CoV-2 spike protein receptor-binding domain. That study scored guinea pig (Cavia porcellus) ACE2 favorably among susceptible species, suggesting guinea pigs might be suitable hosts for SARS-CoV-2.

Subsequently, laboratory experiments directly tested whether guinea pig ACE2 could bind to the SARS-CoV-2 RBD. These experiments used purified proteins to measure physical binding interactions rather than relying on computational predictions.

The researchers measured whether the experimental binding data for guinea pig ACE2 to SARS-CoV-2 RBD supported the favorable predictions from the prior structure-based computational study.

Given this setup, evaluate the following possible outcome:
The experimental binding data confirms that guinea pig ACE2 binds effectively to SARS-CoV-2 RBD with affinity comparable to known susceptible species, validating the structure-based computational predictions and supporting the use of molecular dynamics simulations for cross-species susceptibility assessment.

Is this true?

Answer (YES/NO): NO